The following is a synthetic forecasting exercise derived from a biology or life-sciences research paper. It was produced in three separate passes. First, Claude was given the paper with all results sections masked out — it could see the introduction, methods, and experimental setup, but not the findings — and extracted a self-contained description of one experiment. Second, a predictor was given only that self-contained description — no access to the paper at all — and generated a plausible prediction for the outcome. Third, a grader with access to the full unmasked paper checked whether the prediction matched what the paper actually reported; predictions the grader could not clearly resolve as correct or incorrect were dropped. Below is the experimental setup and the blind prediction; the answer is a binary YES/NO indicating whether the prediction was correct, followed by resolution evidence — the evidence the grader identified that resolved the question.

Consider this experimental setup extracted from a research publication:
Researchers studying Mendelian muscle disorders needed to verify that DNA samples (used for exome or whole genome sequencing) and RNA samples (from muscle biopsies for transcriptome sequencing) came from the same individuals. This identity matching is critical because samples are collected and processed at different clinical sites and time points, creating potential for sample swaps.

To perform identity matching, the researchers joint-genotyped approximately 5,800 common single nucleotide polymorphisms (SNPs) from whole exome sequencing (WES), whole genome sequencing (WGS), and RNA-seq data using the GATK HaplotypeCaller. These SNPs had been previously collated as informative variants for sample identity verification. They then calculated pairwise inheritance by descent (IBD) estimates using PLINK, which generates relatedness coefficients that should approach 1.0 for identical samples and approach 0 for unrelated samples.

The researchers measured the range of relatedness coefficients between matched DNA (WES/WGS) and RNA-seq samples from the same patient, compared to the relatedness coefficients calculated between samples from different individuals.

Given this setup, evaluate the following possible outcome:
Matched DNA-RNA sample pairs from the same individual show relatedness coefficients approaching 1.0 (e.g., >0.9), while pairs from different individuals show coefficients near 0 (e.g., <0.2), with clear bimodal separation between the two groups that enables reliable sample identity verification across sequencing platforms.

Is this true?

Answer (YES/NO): NO